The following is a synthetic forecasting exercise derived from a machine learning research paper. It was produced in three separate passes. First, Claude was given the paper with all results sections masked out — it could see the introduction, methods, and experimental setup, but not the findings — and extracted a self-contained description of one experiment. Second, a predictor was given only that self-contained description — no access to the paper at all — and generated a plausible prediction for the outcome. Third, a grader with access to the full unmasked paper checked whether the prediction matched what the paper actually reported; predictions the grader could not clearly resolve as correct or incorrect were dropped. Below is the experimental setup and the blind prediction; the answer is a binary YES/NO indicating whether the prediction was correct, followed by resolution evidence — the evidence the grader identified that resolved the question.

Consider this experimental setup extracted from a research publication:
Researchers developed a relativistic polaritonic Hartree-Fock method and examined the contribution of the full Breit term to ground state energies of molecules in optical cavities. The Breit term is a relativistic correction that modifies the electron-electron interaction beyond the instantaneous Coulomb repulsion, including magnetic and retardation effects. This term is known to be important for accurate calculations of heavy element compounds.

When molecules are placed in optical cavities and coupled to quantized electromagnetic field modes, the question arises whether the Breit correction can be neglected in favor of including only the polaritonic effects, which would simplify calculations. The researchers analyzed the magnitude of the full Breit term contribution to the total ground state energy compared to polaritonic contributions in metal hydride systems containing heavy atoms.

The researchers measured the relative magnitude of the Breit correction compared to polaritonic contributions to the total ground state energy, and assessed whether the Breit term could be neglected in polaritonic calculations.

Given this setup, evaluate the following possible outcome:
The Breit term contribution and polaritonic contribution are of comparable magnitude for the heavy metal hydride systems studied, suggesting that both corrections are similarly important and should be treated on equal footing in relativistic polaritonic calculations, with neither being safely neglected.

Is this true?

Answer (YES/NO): NO